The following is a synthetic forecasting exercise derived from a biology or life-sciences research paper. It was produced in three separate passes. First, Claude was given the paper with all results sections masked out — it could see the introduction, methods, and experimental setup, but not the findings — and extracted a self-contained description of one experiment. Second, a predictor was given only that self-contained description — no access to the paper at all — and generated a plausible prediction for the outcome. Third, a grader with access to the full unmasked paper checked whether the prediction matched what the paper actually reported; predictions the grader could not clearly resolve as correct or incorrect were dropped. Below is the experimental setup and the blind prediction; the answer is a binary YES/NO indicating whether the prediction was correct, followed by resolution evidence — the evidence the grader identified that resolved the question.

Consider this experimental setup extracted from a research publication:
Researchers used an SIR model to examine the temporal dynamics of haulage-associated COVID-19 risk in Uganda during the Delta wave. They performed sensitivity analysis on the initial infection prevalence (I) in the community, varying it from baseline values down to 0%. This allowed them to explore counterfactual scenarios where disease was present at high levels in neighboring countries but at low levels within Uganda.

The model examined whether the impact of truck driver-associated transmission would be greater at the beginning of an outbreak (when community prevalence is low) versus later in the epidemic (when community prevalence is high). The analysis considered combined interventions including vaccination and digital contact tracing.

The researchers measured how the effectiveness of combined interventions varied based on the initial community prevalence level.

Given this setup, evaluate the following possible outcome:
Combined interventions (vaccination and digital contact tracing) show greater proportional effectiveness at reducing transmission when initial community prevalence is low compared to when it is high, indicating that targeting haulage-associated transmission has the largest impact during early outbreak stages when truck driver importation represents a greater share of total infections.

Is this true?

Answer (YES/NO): YES